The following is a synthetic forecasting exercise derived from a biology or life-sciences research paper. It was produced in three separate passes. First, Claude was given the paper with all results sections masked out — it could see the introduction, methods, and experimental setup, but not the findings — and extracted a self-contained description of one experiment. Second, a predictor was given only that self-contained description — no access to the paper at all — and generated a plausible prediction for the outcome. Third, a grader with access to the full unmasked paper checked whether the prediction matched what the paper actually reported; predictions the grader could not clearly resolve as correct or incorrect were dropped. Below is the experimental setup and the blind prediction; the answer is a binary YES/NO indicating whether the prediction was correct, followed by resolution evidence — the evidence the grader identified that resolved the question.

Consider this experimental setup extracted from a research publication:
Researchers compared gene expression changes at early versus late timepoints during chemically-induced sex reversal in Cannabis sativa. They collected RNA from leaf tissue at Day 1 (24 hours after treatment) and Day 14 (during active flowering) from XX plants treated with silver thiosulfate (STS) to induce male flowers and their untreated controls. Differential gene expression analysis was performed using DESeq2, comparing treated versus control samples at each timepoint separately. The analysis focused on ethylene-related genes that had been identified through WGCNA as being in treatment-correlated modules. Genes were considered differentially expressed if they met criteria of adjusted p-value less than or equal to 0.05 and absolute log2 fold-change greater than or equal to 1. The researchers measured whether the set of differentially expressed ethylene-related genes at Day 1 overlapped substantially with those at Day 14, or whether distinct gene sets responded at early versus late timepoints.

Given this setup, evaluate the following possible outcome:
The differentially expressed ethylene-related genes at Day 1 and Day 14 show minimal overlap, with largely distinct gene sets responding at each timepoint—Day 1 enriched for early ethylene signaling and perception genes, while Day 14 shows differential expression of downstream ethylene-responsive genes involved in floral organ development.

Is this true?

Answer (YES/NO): NO